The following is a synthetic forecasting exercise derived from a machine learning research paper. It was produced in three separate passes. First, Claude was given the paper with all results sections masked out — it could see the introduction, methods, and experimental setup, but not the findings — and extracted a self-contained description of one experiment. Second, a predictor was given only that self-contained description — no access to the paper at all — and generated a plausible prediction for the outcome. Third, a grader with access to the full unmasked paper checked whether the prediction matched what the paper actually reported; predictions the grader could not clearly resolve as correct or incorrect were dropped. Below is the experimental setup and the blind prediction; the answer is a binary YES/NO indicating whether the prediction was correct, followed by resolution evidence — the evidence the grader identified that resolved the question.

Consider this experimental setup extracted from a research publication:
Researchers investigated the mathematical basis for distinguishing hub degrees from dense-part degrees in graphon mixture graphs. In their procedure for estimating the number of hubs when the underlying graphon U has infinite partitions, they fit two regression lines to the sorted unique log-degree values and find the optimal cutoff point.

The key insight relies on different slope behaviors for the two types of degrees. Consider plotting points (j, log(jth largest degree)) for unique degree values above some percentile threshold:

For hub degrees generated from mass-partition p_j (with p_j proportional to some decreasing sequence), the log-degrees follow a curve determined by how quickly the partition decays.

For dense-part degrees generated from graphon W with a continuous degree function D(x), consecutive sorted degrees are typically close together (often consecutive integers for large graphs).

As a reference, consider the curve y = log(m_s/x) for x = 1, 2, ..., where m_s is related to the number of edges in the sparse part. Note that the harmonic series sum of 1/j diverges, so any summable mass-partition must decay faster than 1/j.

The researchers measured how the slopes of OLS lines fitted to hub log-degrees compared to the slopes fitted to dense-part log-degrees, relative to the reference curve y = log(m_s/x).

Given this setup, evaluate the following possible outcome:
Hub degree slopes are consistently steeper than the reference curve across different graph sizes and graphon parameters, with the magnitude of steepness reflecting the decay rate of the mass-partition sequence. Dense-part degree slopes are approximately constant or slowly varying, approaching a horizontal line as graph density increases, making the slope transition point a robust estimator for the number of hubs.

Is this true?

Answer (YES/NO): NO